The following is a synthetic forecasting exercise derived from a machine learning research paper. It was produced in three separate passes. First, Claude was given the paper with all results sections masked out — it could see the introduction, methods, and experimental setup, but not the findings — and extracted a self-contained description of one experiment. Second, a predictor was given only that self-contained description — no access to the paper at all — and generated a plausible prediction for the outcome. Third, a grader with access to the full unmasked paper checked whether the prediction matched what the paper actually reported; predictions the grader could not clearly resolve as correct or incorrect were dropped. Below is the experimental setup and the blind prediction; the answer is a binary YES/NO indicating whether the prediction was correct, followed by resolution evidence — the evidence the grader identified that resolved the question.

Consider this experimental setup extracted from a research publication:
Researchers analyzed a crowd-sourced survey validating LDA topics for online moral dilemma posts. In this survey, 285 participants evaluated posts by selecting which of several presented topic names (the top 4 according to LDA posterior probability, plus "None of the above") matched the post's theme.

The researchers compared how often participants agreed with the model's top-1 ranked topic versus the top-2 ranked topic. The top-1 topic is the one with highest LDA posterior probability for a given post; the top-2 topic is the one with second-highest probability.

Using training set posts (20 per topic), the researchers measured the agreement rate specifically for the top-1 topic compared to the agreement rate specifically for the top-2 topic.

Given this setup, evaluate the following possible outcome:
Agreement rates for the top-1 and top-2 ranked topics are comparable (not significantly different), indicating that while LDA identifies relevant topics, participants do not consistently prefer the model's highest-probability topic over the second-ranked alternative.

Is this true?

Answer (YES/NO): NO